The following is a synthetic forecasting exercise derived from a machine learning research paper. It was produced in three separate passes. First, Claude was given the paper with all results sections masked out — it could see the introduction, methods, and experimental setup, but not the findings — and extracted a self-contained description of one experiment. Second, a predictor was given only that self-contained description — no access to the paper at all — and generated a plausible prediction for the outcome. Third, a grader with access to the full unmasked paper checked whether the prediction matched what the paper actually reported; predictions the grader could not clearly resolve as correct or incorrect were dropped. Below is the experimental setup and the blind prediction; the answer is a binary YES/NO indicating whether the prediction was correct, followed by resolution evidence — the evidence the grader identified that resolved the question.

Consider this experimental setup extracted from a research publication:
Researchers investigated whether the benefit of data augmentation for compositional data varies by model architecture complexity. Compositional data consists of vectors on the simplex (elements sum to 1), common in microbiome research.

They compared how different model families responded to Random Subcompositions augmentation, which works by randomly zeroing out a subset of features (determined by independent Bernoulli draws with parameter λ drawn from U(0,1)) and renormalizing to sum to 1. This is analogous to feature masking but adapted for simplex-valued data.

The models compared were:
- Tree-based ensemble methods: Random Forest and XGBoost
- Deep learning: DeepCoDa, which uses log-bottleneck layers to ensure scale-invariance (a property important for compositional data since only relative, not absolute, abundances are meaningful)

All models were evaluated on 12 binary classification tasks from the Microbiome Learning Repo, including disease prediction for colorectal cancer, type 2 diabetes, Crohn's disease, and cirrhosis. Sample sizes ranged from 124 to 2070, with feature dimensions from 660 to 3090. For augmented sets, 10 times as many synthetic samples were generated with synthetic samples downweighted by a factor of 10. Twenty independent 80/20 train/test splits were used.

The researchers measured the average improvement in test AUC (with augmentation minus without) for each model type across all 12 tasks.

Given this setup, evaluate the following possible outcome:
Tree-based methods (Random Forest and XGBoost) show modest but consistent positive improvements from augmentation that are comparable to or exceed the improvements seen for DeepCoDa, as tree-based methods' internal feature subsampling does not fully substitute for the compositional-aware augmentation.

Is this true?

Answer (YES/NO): NO